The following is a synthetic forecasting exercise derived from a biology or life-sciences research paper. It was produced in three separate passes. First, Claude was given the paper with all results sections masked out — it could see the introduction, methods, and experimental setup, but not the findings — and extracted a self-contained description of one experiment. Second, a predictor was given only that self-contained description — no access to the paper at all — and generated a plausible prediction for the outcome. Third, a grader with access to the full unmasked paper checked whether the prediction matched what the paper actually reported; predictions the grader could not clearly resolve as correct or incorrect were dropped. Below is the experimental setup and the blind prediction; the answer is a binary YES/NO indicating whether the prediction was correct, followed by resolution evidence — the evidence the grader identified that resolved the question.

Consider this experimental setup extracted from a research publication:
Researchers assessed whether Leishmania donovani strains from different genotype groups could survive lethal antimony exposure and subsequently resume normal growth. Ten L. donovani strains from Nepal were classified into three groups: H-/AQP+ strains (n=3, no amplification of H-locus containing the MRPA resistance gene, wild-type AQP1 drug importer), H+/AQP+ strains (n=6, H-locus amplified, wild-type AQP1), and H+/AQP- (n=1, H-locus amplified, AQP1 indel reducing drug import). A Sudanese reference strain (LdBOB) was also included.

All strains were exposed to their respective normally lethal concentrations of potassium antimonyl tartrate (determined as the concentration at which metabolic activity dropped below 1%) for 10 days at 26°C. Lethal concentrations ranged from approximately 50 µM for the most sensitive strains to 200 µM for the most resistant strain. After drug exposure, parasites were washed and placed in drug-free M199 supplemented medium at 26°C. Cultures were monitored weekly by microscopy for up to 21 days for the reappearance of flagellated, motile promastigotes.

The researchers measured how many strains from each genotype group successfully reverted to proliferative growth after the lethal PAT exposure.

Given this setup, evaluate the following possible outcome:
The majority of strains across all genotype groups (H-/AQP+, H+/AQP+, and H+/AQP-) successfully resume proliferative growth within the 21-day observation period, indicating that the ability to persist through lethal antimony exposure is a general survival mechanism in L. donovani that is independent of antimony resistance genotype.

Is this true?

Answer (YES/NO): YES